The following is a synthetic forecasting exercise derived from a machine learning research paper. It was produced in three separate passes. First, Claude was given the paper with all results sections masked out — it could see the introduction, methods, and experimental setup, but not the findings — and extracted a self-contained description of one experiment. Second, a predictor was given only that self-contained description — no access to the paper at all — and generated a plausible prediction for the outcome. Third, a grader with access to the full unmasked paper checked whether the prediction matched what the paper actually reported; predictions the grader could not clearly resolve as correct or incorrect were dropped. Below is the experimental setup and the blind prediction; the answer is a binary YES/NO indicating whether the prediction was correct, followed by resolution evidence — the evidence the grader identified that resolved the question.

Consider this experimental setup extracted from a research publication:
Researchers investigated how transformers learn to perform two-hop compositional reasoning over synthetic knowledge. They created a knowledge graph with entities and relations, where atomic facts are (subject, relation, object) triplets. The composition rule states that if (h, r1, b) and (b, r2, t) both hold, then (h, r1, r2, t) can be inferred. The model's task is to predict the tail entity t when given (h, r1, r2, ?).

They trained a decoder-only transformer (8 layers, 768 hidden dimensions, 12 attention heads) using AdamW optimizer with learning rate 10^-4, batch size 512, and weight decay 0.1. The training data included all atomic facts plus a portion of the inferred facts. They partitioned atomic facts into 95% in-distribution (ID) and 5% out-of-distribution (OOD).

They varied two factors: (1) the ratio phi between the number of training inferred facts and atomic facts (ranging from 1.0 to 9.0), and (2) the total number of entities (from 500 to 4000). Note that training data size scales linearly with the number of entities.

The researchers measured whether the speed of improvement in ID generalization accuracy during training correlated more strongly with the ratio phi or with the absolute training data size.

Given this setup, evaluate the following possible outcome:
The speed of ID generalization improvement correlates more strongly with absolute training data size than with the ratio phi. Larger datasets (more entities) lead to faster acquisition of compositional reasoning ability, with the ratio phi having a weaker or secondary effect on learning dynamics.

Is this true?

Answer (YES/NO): NO